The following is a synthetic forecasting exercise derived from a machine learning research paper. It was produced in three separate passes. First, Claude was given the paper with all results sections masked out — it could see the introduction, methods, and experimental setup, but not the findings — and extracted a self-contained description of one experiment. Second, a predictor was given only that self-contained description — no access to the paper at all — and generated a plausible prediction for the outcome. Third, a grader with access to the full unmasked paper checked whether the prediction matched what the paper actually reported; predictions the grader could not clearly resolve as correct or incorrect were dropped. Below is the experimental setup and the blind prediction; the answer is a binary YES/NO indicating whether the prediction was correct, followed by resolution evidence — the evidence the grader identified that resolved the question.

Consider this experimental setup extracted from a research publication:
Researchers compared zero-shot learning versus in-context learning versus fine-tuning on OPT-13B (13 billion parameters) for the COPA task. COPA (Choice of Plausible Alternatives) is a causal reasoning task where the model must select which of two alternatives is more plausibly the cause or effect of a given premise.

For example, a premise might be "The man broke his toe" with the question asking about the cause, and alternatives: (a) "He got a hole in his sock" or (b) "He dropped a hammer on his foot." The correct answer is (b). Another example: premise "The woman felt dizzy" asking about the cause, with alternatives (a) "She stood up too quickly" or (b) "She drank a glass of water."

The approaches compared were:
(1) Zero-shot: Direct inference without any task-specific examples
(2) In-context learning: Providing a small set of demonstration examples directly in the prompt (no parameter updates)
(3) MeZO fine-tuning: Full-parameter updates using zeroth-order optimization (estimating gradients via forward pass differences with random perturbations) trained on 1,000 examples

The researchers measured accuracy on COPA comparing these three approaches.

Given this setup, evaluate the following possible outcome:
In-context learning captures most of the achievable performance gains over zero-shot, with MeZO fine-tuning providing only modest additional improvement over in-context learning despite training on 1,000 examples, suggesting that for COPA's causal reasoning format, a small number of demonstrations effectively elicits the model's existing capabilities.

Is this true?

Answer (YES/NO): YES